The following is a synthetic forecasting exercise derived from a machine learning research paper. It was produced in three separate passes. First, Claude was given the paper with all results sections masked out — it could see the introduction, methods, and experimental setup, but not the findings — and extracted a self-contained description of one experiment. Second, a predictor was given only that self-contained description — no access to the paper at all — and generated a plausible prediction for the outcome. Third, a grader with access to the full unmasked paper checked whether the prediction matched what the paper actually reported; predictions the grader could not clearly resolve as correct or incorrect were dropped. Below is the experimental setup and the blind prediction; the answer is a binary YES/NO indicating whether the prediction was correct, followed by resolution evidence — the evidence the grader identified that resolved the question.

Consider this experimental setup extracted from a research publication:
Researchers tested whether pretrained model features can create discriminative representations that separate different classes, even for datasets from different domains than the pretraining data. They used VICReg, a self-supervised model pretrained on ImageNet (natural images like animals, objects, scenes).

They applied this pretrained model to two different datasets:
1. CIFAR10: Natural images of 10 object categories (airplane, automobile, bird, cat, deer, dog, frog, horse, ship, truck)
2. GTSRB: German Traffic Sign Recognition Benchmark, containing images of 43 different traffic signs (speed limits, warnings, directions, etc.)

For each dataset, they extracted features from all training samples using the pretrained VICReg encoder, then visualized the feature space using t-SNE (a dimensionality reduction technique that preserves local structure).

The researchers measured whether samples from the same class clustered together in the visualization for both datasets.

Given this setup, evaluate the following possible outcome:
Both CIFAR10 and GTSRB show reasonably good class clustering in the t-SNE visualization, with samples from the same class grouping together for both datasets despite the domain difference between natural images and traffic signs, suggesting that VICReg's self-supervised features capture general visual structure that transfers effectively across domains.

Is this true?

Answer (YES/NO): YES